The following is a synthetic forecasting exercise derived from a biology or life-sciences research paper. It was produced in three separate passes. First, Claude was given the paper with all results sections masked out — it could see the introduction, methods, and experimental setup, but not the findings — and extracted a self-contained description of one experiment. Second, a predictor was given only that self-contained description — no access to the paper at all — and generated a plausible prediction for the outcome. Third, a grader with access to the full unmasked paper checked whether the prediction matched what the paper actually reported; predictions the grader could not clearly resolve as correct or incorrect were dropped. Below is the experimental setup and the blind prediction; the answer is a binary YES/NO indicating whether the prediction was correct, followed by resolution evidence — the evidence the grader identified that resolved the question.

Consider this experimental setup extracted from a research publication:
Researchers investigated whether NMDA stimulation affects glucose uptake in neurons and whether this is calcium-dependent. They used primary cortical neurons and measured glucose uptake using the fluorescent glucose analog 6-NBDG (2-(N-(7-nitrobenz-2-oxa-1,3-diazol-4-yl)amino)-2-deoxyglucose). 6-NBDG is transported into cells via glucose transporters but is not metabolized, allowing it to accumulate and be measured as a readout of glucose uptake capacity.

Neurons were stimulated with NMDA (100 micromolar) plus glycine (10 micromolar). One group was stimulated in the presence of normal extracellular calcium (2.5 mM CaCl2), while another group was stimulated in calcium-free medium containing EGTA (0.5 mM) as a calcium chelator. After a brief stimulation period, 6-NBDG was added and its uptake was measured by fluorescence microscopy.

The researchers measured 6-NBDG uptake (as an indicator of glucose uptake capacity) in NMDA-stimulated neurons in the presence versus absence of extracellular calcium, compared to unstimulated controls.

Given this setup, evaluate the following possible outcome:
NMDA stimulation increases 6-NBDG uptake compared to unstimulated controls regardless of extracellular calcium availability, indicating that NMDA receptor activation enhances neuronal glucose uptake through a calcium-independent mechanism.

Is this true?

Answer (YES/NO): NO